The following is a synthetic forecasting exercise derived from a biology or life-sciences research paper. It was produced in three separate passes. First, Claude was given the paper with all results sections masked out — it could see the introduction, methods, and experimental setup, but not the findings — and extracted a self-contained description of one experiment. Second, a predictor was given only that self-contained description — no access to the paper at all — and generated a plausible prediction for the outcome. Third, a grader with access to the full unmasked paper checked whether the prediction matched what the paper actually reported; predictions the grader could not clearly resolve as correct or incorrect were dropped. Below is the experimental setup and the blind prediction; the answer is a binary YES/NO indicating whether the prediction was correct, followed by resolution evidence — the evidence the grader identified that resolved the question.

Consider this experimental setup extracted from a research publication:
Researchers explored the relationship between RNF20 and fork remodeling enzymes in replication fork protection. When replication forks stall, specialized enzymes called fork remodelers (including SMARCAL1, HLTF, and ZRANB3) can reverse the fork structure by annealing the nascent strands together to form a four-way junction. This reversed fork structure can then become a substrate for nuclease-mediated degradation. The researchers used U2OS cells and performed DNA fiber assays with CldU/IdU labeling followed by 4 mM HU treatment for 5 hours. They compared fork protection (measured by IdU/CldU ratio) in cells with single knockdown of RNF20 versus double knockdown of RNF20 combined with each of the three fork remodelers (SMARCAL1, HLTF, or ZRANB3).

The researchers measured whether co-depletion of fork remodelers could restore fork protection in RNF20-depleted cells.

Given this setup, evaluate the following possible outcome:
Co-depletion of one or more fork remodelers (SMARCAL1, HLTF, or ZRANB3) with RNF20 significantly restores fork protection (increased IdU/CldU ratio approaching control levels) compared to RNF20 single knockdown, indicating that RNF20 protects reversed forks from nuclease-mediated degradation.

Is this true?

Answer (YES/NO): YES